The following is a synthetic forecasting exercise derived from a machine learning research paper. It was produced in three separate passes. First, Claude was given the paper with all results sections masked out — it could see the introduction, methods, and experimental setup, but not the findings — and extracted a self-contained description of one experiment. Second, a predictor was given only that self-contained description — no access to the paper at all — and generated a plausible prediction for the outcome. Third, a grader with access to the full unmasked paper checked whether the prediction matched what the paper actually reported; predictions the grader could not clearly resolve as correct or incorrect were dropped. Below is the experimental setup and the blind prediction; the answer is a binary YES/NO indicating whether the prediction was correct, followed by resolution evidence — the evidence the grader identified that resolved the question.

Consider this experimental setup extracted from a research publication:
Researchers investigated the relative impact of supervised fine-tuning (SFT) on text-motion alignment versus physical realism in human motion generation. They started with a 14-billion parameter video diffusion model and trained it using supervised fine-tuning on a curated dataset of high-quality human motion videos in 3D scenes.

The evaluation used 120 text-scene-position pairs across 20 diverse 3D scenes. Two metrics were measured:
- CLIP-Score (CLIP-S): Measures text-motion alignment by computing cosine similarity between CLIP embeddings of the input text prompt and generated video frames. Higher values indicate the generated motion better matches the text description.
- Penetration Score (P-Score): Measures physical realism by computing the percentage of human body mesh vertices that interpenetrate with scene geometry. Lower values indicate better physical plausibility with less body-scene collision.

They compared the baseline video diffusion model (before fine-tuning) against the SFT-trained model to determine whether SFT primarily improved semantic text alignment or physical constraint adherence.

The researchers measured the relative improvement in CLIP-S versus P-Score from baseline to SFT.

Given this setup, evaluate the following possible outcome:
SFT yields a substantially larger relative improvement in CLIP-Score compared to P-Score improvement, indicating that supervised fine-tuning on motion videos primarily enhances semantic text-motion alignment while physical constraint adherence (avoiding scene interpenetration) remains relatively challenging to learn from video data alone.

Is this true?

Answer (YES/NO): NO